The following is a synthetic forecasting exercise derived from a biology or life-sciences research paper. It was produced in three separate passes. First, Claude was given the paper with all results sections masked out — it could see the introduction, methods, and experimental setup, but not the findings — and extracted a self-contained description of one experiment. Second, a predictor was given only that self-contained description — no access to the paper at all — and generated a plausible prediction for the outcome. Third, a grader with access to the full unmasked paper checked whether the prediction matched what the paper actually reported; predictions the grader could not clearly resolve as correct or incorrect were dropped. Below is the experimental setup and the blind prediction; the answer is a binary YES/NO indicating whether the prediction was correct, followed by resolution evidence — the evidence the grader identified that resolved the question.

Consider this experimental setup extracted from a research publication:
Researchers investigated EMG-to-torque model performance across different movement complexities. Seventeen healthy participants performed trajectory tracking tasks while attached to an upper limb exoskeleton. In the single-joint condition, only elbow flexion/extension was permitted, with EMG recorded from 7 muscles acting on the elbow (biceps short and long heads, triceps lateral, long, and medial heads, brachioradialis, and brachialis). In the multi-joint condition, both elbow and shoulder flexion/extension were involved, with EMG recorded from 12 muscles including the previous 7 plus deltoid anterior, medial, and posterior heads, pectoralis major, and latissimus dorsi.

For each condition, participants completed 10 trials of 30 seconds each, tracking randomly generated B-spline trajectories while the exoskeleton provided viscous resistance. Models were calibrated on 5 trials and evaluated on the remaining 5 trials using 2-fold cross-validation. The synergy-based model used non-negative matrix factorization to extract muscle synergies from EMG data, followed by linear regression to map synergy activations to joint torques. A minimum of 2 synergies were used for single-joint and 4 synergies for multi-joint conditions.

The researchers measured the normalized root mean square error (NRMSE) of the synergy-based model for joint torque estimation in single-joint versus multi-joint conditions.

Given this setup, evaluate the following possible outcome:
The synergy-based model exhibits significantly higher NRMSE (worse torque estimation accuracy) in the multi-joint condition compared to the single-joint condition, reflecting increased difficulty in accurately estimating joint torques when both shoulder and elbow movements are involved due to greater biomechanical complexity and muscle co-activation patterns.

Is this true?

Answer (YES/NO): NO